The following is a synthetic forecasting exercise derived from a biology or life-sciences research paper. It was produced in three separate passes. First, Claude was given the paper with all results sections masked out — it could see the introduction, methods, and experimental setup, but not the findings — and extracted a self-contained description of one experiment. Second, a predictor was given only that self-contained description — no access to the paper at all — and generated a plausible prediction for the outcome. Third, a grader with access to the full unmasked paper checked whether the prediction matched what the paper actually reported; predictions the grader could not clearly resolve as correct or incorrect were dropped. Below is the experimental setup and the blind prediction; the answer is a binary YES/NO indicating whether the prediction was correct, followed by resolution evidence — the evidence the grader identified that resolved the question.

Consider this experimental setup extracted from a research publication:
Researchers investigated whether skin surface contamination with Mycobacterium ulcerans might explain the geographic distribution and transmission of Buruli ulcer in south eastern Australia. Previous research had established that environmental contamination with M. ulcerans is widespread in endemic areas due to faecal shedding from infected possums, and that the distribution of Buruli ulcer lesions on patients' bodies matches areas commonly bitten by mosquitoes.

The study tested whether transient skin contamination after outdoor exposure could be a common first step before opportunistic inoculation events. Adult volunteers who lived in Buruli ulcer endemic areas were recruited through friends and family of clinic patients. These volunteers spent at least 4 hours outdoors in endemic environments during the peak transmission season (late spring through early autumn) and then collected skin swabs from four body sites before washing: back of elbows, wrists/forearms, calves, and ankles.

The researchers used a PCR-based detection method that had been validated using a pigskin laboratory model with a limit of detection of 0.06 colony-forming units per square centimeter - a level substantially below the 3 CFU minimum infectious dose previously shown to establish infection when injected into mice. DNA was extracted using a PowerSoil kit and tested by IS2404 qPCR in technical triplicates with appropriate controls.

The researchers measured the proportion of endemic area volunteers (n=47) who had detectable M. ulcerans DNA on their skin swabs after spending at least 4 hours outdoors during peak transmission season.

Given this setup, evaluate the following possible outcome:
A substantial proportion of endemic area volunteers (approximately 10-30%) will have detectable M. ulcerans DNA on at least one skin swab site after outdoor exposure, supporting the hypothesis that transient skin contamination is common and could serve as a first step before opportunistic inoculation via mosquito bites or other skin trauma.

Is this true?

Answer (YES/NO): NO